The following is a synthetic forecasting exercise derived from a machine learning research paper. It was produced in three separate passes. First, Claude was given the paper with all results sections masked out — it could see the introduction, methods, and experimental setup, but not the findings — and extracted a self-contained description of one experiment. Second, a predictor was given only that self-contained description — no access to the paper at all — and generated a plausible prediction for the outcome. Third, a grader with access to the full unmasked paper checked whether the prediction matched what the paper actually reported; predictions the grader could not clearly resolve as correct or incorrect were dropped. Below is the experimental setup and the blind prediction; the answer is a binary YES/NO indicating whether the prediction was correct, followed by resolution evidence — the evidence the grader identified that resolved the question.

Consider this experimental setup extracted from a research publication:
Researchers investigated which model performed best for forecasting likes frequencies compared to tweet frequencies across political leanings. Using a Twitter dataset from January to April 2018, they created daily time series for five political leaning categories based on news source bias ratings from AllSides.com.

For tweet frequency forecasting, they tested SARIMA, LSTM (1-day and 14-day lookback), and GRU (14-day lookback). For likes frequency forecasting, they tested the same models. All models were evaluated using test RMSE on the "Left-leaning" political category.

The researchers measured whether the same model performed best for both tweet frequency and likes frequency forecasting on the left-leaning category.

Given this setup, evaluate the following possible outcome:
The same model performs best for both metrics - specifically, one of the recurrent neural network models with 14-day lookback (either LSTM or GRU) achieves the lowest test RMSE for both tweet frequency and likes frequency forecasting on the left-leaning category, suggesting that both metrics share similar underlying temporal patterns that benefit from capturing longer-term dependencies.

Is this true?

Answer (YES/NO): NO